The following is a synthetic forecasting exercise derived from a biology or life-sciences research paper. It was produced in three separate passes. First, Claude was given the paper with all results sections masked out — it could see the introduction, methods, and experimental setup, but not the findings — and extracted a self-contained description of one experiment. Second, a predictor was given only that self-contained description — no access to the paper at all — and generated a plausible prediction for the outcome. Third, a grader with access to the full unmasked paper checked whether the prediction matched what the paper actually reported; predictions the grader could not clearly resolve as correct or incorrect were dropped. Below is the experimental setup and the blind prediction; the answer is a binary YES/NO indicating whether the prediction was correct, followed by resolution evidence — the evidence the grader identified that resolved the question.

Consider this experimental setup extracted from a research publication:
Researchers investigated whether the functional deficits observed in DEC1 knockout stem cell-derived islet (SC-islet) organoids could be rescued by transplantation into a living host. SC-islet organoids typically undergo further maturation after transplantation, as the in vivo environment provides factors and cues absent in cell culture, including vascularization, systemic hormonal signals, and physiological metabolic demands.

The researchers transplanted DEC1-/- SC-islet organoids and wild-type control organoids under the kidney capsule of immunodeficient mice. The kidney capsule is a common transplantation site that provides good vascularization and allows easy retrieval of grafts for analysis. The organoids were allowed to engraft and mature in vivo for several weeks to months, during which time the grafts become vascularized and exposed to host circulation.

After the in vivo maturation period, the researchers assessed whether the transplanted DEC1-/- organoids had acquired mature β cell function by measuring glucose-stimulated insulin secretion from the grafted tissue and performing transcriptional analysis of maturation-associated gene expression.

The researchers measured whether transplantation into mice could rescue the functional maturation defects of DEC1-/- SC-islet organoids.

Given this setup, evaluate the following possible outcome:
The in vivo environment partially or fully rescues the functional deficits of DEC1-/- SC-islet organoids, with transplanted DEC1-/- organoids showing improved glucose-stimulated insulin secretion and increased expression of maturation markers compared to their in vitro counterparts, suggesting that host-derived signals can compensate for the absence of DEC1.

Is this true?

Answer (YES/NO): NO